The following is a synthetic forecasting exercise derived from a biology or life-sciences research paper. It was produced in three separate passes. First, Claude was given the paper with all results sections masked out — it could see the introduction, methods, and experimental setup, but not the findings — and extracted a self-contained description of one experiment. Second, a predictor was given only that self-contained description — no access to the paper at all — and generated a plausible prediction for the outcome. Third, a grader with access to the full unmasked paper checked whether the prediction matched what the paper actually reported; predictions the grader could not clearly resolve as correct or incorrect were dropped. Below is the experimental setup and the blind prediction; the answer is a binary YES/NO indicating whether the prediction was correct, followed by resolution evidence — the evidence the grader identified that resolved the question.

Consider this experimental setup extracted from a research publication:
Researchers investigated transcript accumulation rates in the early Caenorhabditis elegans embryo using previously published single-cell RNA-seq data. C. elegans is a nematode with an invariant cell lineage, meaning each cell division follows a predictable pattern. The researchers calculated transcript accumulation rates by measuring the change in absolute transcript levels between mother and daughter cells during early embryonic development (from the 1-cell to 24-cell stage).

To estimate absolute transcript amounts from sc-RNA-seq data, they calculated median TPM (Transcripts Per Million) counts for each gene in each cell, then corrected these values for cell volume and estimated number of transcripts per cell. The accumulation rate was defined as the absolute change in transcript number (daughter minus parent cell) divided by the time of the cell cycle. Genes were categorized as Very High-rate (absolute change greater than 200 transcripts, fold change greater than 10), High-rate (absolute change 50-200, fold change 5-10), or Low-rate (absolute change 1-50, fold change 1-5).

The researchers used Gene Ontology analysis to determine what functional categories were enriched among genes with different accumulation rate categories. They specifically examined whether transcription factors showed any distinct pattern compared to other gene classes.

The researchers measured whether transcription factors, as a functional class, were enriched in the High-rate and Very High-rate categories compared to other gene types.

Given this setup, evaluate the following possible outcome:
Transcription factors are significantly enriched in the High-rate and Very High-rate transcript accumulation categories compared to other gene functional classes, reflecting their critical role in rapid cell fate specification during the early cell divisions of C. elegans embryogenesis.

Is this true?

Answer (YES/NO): YES